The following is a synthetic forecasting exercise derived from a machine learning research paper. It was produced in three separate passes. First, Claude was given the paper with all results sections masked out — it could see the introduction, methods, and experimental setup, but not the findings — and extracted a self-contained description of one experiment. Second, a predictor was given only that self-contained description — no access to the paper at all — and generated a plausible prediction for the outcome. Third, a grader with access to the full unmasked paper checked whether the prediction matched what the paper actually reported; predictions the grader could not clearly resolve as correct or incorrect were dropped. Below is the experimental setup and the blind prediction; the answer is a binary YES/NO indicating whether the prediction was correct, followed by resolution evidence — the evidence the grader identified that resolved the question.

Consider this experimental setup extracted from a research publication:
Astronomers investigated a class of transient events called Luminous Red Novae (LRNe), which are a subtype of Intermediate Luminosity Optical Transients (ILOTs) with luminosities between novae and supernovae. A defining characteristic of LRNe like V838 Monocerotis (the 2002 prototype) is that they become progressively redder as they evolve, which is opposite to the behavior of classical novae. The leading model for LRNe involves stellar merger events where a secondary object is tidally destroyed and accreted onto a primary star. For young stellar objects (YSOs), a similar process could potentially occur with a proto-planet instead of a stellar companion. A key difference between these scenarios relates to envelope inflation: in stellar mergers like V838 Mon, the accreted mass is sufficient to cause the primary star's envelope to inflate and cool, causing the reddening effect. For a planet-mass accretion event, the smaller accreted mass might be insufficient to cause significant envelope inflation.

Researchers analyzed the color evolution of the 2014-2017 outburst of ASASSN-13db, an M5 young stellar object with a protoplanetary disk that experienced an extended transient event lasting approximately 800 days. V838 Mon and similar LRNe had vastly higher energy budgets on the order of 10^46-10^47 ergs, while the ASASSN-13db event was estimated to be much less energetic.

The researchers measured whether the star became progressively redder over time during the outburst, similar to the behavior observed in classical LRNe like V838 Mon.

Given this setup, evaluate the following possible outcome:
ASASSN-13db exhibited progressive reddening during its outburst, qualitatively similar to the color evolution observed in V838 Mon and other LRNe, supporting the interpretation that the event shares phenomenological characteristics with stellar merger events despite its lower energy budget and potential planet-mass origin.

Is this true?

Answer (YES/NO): YES